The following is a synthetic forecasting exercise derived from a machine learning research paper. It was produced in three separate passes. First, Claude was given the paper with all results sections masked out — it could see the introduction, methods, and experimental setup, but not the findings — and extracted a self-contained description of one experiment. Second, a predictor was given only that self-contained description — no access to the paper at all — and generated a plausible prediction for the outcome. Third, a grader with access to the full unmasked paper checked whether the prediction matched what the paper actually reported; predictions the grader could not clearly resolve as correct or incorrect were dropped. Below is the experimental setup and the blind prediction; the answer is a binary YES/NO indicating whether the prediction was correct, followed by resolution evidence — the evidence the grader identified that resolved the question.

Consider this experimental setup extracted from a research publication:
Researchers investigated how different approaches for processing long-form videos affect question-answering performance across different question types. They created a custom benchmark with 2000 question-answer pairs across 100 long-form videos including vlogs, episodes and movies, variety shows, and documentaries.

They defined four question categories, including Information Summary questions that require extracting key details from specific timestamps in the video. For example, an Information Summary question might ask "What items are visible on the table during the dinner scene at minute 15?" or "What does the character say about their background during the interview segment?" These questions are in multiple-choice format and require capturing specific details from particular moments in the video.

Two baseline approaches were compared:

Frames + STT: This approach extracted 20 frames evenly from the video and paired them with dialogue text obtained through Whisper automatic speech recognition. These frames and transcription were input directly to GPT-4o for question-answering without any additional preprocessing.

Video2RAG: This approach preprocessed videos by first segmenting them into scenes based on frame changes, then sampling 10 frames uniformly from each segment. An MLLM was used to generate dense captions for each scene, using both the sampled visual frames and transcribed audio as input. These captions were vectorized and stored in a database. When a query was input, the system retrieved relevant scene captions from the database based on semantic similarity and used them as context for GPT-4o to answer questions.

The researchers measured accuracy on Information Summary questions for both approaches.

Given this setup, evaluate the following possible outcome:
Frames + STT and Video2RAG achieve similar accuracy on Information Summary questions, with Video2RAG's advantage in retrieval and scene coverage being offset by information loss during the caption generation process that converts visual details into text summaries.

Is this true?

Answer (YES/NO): NO